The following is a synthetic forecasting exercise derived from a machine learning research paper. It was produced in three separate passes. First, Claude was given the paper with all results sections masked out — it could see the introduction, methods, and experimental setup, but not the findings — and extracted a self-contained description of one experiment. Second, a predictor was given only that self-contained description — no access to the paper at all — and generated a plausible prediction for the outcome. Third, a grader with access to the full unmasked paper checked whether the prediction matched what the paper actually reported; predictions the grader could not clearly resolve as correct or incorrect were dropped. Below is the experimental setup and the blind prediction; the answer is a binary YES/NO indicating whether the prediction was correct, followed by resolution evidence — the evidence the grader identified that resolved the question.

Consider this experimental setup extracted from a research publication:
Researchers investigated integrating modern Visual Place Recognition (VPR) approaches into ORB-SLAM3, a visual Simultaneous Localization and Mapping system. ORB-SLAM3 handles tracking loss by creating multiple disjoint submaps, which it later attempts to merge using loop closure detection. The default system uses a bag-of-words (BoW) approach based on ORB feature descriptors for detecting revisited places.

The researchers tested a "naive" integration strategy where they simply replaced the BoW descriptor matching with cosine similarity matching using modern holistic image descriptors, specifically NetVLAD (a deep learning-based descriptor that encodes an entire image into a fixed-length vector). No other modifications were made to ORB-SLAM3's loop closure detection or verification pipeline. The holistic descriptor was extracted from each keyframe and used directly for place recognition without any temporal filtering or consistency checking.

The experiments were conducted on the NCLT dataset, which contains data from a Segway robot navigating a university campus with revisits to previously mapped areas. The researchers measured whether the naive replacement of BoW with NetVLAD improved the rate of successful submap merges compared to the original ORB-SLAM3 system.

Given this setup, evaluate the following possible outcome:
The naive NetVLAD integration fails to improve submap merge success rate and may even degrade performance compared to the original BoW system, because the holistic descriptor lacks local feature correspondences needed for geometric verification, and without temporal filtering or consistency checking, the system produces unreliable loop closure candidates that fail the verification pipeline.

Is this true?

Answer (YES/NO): YES